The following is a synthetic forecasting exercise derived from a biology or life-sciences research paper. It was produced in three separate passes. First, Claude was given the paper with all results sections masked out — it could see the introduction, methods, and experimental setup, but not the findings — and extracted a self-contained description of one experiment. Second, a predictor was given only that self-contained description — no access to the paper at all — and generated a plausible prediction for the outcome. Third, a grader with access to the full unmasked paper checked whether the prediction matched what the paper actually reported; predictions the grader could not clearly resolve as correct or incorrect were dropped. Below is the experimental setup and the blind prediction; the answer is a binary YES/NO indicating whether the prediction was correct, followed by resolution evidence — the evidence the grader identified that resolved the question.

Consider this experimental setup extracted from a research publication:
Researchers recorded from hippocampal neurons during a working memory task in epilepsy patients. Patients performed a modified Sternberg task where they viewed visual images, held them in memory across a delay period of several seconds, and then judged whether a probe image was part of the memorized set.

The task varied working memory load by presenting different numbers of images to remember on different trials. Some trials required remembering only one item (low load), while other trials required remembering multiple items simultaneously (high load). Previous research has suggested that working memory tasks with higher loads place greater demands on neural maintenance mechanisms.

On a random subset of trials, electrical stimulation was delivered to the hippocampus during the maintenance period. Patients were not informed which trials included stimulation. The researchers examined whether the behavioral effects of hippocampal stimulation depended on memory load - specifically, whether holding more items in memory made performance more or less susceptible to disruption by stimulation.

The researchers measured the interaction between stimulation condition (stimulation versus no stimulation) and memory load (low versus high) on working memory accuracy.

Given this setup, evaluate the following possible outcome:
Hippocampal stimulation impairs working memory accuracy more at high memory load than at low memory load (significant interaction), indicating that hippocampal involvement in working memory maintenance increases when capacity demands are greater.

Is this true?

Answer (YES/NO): NO